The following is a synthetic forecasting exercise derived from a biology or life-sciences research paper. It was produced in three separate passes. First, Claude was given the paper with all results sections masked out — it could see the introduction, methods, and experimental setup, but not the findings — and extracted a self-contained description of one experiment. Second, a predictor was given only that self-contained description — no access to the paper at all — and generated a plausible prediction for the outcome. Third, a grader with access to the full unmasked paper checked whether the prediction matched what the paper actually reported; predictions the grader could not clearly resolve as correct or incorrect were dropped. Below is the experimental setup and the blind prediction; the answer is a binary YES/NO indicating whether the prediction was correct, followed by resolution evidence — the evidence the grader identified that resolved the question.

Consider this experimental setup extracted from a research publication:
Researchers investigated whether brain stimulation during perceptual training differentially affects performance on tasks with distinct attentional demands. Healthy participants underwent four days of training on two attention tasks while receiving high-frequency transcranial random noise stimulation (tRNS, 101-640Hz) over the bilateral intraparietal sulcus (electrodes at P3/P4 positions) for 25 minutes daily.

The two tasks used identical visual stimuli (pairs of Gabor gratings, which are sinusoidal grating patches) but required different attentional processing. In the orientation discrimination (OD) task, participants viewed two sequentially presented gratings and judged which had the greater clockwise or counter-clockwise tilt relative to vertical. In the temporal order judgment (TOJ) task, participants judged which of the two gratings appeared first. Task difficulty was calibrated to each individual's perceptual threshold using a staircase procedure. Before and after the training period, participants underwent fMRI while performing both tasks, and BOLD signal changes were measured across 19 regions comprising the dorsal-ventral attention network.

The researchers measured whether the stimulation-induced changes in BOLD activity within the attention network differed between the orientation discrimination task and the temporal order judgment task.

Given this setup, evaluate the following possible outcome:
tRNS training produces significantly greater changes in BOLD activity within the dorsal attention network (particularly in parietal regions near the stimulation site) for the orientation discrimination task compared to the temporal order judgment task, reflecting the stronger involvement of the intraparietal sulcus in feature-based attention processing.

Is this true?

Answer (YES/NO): YES